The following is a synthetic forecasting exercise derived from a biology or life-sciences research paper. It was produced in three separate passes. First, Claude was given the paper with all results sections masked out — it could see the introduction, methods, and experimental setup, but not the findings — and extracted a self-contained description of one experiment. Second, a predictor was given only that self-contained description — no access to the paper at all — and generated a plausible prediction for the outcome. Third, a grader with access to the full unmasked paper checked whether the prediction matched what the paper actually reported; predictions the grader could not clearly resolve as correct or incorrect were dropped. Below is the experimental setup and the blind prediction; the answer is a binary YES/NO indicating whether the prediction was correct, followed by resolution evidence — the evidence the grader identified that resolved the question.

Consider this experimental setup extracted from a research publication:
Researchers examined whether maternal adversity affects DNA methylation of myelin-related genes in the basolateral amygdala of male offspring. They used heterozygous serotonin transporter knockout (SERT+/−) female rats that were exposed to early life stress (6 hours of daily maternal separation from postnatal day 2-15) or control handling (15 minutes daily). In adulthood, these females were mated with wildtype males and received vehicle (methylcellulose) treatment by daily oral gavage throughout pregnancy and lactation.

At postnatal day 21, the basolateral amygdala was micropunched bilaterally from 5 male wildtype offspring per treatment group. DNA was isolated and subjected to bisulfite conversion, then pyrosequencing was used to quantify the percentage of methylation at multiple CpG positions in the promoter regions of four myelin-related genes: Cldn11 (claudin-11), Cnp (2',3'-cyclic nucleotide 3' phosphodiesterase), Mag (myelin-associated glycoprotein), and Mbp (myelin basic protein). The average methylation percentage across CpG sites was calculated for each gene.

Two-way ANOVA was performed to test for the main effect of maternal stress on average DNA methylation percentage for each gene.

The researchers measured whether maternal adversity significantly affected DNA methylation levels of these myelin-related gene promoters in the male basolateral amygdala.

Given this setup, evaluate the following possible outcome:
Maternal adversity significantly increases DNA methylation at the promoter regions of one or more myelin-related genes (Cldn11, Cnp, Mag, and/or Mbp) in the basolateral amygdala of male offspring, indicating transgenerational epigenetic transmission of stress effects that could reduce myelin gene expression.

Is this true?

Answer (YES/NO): NO